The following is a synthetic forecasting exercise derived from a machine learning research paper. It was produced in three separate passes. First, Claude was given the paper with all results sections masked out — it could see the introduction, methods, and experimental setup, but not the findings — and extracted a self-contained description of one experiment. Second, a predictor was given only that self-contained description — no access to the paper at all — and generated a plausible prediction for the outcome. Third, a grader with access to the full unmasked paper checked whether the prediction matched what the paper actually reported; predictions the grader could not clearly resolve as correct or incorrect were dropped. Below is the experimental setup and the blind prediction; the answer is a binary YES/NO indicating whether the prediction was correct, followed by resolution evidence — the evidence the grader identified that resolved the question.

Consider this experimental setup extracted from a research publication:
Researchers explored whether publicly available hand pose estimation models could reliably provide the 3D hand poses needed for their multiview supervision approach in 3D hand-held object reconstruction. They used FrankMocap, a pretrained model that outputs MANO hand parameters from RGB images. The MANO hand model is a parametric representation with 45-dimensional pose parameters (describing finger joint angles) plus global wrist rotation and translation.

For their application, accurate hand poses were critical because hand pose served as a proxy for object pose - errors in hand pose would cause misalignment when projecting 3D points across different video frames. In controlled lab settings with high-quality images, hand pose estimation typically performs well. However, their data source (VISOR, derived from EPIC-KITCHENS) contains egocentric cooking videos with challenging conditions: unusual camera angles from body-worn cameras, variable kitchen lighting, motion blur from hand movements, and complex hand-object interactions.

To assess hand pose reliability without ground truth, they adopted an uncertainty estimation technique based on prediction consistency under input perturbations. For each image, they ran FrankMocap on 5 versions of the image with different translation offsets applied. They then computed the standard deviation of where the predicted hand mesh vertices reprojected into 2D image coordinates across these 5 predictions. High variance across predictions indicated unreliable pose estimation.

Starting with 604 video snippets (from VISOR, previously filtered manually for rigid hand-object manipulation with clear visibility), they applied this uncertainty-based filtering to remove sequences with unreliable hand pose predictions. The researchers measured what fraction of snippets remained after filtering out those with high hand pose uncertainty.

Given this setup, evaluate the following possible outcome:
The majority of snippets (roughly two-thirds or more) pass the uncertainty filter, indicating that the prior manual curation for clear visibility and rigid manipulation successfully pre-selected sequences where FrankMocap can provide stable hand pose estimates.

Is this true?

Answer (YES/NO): YES